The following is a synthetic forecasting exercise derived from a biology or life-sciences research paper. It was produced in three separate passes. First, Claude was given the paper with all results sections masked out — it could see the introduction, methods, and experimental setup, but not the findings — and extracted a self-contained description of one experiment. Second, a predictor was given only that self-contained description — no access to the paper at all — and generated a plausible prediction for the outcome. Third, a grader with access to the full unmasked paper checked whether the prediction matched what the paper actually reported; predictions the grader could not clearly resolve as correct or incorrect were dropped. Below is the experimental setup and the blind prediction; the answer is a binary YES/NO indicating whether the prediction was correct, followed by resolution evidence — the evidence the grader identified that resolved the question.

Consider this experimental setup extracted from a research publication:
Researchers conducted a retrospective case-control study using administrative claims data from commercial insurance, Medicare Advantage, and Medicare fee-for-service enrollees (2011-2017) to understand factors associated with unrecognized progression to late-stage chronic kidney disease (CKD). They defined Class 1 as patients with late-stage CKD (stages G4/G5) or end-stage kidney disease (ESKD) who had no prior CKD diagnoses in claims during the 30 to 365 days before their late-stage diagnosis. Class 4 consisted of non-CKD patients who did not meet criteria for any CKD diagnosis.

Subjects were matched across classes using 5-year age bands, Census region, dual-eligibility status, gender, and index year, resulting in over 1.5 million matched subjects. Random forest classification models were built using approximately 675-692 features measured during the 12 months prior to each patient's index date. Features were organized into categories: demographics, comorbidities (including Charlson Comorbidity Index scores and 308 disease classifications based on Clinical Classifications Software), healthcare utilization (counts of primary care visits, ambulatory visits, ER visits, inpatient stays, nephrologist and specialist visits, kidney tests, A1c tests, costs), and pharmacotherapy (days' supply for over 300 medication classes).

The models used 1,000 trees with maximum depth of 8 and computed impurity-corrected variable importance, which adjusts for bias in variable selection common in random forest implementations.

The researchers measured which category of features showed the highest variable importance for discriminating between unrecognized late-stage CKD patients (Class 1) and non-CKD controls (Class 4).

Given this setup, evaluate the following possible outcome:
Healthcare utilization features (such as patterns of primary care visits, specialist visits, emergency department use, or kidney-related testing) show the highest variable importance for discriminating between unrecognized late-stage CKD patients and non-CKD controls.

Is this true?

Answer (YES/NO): NO